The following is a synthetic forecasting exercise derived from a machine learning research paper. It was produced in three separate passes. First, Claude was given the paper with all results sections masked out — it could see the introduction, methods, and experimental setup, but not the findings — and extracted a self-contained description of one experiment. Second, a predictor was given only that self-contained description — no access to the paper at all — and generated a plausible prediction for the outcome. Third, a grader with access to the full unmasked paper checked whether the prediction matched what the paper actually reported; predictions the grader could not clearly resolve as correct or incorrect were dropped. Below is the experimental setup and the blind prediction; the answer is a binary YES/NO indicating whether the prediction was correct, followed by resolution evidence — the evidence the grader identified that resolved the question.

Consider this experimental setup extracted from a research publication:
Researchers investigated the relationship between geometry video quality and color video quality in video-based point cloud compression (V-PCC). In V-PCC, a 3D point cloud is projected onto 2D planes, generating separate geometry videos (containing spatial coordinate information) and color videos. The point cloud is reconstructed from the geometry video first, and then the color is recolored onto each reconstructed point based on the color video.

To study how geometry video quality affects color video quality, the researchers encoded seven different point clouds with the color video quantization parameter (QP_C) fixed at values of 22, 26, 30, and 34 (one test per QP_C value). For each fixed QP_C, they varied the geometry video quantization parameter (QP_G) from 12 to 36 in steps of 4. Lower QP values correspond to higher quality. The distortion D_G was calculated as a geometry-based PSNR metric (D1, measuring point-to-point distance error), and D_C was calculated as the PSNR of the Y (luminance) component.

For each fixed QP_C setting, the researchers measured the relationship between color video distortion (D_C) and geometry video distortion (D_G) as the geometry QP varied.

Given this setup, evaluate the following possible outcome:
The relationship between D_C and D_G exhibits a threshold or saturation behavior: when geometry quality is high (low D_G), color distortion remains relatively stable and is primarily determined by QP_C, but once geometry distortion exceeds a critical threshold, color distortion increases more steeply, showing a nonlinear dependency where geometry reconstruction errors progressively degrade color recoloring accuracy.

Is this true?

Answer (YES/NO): NO